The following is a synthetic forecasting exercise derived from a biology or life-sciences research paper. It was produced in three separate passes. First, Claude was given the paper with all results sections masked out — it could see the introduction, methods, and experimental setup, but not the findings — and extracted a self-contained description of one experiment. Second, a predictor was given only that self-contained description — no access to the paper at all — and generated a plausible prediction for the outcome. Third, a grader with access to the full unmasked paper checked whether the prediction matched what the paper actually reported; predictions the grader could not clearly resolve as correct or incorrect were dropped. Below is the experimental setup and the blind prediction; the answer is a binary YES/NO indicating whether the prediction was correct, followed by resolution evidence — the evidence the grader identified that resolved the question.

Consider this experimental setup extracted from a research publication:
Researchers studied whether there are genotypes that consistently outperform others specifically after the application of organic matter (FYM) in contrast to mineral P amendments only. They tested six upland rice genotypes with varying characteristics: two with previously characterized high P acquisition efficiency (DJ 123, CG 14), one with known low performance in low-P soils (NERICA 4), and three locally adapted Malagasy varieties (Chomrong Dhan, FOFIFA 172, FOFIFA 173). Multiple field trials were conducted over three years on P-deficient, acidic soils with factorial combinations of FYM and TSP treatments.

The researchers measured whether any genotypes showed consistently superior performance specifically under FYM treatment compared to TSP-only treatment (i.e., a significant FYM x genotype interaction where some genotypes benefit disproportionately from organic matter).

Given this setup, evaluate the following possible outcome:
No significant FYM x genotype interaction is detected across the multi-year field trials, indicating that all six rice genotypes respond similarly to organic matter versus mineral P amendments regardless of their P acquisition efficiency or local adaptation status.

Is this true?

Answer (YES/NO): NO